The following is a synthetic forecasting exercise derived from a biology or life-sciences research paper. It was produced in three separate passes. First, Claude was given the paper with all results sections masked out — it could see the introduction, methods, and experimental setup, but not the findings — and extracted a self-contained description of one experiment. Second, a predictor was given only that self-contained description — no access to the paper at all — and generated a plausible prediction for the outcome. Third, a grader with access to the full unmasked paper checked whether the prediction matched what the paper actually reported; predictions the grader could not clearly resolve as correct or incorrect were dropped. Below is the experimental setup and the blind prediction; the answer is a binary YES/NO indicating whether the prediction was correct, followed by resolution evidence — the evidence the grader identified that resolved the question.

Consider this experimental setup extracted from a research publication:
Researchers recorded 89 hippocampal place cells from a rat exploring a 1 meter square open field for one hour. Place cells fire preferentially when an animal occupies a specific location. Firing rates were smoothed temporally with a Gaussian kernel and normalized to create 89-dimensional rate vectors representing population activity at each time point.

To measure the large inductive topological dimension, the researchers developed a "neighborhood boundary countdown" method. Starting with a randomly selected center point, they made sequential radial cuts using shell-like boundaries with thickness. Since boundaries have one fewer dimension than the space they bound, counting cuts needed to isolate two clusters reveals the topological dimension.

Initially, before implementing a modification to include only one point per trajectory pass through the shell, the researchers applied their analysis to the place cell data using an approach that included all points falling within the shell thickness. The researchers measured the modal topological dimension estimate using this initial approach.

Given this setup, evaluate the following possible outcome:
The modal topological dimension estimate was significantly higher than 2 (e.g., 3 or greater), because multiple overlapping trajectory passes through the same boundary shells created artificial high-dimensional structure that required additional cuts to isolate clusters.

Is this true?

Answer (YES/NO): YES